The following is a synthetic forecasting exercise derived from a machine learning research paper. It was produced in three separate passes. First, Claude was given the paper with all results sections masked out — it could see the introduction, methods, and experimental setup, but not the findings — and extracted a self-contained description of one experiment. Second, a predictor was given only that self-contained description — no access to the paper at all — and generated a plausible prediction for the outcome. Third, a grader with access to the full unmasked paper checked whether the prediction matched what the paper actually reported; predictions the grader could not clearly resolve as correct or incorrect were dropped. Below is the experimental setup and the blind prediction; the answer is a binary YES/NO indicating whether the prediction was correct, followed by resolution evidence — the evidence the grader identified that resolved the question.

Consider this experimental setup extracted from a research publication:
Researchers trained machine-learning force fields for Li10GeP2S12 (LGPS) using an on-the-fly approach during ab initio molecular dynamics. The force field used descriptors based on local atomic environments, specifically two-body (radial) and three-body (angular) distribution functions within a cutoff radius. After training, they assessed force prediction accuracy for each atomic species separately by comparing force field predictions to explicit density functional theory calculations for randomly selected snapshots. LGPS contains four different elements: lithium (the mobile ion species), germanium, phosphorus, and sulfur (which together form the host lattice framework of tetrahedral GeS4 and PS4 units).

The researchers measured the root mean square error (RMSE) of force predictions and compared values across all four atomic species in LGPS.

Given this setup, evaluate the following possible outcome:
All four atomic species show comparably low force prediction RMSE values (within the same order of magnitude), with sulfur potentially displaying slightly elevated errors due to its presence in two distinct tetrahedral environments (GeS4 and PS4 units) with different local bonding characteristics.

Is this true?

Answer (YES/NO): NO